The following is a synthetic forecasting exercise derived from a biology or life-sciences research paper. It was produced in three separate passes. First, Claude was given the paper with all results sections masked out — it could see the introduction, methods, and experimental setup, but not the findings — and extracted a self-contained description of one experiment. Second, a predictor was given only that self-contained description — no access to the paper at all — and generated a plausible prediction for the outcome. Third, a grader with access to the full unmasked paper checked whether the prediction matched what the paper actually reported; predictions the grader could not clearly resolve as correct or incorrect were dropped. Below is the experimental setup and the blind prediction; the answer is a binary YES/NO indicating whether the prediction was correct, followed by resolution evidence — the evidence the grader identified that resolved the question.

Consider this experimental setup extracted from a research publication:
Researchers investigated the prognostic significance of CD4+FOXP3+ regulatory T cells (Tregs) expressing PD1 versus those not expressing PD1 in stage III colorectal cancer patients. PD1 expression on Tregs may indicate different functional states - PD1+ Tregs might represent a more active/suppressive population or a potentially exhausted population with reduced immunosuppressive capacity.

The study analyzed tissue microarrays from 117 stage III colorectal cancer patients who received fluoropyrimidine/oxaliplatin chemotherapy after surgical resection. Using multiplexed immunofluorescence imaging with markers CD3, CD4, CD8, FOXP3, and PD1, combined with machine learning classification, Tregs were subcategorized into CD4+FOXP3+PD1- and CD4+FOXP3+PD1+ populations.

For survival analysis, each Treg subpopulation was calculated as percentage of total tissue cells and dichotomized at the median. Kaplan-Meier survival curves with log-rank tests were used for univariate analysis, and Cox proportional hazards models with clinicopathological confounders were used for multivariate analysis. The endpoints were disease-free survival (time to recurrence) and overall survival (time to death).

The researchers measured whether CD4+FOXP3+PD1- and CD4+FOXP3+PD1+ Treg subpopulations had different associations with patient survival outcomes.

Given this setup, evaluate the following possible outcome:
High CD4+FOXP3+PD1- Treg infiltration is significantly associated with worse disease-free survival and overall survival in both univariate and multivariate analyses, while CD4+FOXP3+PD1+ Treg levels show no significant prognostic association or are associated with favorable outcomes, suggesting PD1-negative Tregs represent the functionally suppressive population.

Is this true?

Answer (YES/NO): NO